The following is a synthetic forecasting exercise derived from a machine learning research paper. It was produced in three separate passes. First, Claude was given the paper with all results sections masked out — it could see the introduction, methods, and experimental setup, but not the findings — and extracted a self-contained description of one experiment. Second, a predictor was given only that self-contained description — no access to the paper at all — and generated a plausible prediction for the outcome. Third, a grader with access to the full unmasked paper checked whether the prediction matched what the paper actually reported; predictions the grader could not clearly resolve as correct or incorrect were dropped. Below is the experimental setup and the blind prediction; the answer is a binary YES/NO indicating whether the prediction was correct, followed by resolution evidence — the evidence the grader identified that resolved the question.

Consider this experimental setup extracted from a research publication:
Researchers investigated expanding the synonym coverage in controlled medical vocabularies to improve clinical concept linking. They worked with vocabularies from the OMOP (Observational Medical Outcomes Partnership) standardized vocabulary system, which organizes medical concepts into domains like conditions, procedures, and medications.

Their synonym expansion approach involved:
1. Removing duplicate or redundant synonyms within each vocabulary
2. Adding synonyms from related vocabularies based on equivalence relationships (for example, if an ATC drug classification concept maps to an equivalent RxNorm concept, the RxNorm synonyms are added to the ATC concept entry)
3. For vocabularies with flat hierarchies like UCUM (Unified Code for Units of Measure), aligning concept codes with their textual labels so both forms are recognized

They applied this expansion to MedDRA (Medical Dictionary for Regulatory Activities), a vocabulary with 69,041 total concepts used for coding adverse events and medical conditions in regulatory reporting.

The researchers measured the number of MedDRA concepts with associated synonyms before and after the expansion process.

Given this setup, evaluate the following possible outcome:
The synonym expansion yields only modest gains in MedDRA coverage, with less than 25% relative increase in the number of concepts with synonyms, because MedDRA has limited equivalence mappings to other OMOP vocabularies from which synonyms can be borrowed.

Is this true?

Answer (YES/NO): NO